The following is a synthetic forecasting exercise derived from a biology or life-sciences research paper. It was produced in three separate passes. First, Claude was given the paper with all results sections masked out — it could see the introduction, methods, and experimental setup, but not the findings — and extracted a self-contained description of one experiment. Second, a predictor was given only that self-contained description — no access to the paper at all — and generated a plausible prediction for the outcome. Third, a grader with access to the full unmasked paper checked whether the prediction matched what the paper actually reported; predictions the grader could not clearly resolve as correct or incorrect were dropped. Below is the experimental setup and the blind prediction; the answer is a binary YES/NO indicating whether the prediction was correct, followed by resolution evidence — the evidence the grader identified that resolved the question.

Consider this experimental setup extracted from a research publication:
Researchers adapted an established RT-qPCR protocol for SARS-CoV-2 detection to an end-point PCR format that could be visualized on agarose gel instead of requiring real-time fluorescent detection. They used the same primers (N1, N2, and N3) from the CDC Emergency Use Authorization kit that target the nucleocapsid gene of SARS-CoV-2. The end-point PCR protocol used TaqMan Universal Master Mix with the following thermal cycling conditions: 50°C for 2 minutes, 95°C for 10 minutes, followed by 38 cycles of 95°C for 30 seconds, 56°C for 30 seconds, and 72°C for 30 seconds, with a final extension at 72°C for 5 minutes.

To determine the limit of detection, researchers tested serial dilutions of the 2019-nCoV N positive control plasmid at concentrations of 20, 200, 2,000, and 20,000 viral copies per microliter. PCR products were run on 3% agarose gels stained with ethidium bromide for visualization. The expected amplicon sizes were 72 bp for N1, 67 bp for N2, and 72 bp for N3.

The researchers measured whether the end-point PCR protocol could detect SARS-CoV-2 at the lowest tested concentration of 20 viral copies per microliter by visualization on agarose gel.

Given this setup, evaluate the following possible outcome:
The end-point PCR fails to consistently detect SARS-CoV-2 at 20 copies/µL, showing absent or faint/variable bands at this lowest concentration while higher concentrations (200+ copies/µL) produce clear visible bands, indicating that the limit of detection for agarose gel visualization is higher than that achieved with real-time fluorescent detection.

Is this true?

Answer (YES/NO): NO